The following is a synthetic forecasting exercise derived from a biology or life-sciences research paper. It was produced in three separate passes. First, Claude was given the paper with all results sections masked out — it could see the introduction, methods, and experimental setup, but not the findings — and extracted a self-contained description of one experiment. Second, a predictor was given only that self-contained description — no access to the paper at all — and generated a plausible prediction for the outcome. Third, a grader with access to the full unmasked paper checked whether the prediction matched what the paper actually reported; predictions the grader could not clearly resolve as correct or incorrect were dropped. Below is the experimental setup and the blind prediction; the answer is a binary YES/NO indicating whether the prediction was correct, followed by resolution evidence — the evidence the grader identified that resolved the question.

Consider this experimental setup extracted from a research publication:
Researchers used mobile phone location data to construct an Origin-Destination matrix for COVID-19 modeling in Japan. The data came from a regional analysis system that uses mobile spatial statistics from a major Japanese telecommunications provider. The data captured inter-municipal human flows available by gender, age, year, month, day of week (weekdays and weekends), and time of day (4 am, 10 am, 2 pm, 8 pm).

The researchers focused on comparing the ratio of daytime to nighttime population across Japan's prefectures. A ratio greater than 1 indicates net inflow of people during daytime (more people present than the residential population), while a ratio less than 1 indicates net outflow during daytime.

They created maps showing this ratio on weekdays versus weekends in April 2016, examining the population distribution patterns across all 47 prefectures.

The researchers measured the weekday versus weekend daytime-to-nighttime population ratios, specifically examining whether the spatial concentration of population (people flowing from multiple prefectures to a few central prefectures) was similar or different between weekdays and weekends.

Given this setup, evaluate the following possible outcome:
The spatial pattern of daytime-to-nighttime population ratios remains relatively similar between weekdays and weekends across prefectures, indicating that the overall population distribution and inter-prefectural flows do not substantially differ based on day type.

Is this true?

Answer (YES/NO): NO